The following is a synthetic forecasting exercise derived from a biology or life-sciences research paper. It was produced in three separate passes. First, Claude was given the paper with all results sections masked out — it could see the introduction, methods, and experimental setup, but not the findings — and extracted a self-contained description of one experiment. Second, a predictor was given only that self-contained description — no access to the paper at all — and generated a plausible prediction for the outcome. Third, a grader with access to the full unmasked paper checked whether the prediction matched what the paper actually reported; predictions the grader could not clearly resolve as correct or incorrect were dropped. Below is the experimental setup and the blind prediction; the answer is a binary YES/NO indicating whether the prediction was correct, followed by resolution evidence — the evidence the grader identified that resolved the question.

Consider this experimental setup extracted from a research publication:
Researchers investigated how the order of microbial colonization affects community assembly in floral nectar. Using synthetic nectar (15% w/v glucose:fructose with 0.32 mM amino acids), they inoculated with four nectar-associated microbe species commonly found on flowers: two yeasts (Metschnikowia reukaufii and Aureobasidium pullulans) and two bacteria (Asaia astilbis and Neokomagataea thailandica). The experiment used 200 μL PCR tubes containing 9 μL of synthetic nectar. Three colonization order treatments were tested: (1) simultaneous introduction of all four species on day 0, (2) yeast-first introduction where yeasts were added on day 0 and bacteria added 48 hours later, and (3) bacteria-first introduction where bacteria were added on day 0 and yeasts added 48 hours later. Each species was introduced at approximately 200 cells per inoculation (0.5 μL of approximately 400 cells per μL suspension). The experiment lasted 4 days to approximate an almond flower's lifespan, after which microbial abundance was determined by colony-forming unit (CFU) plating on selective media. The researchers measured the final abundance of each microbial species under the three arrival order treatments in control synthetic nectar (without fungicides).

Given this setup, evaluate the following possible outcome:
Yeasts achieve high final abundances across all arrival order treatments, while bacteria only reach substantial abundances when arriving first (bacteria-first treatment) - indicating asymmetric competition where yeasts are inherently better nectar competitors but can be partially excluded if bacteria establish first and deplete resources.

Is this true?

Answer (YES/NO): NO